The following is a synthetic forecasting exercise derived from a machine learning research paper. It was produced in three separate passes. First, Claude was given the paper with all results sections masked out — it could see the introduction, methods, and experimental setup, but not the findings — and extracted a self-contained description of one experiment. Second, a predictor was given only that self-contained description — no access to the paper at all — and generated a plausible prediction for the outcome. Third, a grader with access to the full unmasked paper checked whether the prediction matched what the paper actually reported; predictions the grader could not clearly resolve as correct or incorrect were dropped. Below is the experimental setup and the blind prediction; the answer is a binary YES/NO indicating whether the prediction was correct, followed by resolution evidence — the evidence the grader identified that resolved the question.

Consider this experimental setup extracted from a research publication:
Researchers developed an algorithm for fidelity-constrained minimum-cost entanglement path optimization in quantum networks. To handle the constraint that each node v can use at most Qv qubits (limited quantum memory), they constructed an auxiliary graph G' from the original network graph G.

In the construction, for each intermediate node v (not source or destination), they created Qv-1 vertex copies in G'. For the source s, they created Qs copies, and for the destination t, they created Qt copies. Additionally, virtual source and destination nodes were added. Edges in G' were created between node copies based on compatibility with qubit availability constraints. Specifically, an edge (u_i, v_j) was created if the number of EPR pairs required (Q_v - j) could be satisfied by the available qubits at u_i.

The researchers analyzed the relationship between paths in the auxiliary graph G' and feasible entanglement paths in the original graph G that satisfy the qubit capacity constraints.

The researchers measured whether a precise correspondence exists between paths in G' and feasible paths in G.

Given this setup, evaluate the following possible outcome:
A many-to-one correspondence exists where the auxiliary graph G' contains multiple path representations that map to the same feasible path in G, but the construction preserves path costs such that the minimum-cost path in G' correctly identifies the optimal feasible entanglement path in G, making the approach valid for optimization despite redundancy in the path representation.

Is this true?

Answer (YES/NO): NO